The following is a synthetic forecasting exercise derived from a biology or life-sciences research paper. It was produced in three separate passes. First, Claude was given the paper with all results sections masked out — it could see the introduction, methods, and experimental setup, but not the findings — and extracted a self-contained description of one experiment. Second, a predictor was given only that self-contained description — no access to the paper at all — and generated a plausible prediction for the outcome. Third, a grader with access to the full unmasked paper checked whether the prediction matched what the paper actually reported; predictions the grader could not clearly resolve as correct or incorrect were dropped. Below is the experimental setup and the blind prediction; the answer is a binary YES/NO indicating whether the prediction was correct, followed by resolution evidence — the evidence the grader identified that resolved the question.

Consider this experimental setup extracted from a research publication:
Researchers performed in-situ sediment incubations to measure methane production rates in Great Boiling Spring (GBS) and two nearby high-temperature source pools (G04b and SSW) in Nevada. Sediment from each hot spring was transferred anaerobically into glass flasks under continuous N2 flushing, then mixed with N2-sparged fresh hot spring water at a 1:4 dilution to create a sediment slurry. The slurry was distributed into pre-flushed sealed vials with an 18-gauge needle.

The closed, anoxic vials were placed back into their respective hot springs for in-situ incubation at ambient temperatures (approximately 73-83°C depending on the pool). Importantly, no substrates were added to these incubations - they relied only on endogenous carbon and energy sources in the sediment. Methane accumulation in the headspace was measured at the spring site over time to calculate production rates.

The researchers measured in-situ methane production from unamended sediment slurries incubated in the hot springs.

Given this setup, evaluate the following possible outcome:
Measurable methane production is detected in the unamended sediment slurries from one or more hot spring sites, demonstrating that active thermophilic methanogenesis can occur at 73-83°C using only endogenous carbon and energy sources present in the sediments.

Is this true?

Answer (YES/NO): YES